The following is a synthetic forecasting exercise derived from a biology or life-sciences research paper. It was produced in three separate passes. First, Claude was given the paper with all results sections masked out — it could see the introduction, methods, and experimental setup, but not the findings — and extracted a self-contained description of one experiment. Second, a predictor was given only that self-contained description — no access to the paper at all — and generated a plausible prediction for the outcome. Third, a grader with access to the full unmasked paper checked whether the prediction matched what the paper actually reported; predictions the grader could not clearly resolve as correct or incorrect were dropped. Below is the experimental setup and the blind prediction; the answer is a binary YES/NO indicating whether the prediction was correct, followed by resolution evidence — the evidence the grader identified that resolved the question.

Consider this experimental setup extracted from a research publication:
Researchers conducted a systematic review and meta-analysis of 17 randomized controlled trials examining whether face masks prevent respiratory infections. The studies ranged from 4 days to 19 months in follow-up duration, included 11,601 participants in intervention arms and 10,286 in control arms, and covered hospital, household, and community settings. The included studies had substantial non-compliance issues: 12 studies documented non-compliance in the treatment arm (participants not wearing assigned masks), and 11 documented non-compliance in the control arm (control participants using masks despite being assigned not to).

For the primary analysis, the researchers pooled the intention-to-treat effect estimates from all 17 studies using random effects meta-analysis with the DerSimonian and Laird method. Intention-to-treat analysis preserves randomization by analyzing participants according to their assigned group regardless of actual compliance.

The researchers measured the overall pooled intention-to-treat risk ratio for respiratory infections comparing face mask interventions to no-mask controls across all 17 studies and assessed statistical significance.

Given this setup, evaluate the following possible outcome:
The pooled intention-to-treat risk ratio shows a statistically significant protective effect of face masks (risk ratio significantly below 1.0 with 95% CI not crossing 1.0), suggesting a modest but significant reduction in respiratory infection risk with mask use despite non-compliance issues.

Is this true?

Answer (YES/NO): NO